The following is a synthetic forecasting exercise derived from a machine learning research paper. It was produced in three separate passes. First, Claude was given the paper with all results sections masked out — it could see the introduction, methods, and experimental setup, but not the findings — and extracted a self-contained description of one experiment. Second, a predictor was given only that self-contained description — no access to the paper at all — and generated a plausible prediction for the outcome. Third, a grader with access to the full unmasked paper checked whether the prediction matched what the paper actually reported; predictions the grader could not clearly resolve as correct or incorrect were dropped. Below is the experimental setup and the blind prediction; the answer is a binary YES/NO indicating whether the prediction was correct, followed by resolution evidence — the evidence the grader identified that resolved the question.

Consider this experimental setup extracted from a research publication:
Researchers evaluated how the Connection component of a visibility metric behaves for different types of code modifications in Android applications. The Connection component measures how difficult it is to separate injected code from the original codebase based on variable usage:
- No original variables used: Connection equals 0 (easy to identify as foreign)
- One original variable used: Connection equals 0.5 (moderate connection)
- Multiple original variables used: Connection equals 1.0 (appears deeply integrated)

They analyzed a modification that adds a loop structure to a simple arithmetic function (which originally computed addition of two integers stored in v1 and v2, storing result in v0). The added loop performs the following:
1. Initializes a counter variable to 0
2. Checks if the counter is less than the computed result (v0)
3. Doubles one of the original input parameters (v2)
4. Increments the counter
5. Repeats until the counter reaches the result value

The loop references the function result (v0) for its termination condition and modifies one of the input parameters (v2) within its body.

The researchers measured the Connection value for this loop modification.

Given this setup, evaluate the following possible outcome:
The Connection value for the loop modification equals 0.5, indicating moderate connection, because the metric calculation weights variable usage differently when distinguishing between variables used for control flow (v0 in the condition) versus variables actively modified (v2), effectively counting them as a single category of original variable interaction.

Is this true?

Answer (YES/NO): NO